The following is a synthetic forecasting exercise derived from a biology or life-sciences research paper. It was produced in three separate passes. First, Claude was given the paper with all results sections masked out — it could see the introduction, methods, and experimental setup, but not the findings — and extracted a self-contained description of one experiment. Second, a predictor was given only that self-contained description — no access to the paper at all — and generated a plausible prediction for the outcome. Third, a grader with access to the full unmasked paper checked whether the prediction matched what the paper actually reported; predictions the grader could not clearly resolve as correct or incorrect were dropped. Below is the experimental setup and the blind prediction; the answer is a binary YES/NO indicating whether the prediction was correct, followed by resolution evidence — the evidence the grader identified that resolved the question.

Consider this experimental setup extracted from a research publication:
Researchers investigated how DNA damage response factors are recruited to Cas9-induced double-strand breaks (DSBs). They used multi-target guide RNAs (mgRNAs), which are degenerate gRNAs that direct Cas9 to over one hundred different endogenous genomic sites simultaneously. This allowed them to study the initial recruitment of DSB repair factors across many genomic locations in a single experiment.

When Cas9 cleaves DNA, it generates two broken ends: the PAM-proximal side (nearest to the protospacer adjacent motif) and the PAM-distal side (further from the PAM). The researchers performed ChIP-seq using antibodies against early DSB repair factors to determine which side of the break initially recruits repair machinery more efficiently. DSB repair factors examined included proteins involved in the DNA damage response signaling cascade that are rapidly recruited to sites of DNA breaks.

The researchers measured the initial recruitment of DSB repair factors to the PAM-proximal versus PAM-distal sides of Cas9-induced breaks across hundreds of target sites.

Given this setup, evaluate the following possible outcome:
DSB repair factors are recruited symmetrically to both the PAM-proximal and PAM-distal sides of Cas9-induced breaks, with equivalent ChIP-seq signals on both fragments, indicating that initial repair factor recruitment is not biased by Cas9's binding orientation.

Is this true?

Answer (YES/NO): NO